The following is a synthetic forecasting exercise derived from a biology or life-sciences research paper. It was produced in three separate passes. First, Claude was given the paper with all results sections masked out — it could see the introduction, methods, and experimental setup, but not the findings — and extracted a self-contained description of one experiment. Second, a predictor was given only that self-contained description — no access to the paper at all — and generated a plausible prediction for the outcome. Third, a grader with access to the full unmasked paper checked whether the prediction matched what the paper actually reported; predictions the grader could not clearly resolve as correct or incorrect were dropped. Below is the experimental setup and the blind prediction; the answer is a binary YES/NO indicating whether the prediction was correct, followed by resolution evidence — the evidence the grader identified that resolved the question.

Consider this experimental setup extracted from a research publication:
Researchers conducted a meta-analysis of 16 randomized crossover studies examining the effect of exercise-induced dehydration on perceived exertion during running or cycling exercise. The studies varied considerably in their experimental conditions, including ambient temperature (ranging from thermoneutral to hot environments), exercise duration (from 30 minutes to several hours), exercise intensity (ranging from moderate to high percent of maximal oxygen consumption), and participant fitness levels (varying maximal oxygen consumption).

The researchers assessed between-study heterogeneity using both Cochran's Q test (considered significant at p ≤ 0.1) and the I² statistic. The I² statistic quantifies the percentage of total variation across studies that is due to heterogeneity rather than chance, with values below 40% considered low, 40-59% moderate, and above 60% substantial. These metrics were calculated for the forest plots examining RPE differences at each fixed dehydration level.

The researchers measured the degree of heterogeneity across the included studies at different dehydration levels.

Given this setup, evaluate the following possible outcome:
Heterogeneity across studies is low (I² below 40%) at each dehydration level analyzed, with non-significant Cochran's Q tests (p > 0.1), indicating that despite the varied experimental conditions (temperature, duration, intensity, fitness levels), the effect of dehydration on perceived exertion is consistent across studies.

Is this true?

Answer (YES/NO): NO